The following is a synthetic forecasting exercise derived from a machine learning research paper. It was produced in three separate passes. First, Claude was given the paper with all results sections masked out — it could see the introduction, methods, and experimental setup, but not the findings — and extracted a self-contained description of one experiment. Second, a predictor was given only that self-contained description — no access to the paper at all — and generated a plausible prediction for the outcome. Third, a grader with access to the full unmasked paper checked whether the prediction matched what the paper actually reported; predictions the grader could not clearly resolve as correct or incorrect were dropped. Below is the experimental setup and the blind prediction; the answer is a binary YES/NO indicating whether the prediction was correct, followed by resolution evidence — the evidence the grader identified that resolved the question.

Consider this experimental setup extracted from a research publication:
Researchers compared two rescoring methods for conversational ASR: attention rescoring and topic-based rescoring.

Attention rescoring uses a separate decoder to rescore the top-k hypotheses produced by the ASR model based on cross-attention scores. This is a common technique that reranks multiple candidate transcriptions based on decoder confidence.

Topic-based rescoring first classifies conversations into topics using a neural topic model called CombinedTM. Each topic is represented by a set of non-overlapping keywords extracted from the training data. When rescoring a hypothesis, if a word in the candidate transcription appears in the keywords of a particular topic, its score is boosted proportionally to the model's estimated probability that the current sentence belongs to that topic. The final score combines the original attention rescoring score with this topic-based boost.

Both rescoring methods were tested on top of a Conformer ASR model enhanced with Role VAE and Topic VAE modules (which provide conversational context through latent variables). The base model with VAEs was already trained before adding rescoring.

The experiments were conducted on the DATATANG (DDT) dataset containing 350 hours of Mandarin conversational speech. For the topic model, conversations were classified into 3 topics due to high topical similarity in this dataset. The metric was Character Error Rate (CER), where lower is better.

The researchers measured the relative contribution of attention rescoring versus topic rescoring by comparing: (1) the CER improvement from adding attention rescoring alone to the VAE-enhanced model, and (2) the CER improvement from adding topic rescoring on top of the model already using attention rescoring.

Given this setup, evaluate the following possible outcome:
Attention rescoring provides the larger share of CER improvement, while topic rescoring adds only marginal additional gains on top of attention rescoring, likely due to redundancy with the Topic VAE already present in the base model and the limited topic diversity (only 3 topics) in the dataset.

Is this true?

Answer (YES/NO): YES